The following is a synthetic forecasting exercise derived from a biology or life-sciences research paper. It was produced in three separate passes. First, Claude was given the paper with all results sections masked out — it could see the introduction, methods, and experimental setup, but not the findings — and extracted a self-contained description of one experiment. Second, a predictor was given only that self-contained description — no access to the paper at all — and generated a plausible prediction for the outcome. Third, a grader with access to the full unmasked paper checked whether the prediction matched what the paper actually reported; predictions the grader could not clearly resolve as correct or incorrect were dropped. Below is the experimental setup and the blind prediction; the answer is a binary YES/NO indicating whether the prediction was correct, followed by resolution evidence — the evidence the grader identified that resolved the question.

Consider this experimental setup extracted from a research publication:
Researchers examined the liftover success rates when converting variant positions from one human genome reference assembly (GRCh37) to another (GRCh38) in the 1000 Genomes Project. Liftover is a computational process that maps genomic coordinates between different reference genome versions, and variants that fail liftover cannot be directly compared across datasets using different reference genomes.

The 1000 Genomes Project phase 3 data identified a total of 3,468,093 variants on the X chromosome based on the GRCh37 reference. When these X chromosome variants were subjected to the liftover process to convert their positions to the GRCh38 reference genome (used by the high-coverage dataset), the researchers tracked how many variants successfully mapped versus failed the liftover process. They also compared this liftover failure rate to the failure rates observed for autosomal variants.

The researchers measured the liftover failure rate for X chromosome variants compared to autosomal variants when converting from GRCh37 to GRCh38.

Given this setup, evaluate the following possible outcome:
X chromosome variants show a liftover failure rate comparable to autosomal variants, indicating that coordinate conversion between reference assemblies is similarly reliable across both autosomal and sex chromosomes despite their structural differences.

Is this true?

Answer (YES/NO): NO